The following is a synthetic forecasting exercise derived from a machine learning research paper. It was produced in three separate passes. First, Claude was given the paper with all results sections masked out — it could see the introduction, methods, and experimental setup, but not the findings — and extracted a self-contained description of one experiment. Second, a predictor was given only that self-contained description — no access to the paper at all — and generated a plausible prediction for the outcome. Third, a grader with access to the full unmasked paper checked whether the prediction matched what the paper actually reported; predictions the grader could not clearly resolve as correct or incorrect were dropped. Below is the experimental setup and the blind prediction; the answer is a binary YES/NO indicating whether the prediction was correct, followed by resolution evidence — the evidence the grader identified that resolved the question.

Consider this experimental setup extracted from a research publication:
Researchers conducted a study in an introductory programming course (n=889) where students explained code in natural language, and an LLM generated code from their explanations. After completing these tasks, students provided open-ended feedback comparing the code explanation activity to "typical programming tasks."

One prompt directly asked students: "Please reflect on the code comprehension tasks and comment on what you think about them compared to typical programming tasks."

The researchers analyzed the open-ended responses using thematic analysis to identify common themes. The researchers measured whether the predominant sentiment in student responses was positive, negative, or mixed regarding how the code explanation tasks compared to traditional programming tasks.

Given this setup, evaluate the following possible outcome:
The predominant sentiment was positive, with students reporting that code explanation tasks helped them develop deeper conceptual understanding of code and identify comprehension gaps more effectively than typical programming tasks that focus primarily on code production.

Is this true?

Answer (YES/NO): NO